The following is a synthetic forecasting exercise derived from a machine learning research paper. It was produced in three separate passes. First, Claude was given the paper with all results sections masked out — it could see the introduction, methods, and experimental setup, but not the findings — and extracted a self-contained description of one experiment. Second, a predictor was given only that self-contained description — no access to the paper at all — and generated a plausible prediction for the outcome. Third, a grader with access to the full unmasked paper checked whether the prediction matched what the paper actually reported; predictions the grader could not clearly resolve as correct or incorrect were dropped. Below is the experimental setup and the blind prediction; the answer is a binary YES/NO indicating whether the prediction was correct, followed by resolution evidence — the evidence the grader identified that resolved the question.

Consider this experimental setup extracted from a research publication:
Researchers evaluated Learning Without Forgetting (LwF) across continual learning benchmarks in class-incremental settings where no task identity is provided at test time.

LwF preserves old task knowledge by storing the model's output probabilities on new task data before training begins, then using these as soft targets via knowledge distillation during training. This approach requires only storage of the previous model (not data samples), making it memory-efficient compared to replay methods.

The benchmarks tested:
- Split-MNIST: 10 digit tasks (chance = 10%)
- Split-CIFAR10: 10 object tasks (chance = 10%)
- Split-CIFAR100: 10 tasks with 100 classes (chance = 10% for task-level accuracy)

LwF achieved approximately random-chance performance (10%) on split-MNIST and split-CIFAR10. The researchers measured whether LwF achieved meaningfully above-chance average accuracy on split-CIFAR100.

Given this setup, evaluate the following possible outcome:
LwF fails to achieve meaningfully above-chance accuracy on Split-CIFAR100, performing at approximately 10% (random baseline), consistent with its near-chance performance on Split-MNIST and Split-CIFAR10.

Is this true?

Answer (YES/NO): YES